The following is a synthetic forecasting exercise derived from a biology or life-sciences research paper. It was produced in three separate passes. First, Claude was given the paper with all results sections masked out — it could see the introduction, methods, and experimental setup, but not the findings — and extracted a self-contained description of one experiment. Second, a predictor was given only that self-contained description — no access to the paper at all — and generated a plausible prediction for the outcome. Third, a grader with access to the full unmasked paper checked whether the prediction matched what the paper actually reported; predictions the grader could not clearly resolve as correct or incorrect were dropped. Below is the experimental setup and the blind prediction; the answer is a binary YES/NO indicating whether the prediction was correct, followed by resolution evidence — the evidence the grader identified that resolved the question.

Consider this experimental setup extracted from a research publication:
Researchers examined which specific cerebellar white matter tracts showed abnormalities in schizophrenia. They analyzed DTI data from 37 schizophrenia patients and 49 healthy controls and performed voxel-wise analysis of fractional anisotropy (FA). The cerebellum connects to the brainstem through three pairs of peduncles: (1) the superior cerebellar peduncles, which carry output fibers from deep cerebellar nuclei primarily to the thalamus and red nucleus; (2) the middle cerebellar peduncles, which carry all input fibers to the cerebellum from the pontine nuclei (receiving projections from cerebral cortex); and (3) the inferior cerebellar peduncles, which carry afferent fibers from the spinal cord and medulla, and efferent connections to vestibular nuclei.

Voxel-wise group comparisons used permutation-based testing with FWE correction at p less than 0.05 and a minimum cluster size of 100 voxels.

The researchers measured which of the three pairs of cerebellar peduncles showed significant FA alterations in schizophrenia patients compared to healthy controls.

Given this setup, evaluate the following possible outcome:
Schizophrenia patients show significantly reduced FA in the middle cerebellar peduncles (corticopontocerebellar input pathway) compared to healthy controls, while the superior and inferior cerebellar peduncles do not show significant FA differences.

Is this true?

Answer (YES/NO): NO